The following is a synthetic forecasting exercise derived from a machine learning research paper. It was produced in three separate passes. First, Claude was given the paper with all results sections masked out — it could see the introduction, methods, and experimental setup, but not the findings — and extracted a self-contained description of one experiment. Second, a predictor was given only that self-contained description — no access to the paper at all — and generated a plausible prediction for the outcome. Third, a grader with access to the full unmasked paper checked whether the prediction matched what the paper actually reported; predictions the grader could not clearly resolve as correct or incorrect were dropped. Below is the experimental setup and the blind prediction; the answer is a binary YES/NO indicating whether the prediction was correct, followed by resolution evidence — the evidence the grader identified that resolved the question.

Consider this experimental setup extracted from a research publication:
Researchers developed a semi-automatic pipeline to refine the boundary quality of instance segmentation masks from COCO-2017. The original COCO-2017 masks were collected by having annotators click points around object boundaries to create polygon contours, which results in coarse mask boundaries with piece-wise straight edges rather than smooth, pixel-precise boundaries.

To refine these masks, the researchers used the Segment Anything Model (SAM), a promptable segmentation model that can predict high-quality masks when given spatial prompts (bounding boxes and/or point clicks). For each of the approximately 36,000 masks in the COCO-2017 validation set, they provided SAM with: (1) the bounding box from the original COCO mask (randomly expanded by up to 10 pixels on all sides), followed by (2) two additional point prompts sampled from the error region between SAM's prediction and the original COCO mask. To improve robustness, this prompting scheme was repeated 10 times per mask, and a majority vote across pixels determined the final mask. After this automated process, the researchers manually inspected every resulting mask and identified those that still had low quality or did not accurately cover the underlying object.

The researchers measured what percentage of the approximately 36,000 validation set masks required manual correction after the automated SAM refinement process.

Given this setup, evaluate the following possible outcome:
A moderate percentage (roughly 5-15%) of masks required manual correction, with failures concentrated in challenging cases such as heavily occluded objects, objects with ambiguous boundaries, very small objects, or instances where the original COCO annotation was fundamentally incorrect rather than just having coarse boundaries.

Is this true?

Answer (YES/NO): NO